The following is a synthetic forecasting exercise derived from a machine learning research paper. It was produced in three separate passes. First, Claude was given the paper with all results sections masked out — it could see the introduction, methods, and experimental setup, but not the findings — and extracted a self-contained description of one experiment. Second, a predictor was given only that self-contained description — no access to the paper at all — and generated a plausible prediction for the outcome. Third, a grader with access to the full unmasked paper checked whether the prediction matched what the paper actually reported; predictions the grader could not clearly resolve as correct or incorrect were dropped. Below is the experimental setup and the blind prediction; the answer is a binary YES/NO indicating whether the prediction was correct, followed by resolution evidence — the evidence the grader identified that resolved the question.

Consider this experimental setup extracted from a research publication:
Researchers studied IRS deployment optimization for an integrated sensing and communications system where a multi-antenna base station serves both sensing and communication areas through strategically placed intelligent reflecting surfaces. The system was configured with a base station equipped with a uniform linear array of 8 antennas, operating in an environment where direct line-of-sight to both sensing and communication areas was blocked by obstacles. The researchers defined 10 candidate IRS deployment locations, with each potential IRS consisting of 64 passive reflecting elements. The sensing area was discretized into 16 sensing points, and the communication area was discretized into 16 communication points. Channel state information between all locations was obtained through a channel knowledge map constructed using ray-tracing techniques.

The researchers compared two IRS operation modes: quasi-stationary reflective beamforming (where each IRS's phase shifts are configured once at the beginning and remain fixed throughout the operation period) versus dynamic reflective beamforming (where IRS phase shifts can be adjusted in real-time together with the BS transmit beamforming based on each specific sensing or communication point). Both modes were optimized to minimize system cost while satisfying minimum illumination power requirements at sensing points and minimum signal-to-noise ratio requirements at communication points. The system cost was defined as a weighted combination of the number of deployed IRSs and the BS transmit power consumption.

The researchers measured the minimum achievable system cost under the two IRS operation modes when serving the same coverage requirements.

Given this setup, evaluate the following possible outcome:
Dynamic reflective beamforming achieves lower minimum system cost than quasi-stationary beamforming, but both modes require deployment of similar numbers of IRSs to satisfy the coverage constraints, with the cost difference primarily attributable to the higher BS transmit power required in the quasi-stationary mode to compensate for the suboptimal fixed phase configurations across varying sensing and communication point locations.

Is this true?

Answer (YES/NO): NO